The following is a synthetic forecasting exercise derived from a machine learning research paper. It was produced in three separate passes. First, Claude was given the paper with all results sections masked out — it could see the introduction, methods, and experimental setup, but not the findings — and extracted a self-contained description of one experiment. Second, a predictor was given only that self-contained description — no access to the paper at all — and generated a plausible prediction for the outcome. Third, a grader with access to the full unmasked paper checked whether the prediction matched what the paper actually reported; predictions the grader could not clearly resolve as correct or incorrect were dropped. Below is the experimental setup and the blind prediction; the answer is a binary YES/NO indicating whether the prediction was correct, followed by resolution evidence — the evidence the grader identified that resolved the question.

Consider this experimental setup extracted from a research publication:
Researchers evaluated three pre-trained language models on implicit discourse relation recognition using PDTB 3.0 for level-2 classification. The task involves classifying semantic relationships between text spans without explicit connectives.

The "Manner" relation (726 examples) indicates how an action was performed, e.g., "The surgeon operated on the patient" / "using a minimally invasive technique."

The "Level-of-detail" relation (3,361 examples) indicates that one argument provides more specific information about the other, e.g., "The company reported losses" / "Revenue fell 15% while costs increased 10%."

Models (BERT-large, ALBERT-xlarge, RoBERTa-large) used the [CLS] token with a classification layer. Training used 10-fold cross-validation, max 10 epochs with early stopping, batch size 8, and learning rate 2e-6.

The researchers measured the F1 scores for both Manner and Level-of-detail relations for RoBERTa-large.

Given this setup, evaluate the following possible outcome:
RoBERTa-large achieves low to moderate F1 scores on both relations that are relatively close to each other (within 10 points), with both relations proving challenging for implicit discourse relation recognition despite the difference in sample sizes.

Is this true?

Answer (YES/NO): NO